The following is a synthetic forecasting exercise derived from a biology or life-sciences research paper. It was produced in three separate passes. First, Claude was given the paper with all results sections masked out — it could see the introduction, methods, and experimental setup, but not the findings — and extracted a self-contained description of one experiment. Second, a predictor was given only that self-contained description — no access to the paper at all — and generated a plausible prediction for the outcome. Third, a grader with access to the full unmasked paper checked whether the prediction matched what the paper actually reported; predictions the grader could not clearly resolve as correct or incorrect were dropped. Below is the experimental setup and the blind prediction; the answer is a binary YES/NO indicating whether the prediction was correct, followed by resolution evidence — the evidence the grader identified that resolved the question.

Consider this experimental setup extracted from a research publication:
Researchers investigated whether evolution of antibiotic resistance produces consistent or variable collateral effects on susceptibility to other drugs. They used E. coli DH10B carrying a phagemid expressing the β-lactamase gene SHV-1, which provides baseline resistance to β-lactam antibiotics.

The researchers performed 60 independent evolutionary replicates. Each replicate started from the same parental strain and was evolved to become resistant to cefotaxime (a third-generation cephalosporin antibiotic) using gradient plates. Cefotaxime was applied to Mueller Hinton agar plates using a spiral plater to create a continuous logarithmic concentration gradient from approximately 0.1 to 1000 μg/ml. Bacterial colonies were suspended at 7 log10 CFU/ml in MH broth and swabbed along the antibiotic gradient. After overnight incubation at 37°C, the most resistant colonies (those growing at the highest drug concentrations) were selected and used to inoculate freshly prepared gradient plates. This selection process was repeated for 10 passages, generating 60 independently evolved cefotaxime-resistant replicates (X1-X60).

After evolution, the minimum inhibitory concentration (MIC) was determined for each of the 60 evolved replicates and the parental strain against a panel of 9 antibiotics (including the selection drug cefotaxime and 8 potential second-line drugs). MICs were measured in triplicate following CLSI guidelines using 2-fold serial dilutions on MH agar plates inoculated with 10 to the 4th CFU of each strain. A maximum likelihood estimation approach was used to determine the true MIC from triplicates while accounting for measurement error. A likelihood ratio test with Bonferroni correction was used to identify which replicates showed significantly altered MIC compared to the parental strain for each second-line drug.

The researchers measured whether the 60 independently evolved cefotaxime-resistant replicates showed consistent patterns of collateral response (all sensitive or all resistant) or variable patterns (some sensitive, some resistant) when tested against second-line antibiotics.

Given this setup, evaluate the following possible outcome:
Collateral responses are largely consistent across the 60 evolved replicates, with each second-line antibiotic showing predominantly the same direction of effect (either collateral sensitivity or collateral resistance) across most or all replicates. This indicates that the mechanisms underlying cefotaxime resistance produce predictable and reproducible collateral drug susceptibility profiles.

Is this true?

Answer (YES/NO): NO